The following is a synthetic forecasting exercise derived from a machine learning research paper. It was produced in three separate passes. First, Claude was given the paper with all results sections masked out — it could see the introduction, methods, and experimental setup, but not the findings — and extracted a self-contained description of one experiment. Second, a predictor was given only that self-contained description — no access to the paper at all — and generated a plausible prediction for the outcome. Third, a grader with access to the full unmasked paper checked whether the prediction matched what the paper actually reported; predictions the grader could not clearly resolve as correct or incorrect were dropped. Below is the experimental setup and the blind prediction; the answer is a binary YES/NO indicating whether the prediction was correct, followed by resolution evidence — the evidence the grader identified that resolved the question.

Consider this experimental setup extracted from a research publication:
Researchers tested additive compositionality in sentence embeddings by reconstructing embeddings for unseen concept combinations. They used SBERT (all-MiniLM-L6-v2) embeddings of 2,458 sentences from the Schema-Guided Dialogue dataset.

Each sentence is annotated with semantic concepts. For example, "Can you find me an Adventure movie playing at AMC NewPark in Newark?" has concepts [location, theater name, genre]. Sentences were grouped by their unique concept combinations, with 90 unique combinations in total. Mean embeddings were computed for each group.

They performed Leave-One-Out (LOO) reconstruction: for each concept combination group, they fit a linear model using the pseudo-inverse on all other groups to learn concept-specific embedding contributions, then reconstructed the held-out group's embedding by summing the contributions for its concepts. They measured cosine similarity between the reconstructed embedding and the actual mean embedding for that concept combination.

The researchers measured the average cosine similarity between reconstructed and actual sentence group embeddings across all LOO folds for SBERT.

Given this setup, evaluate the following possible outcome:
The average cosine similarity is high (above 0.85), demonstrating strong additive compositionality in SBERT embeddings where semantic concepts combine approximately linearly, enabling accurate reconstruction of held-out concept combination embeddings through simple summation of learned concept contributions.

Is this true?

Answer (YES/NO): NO